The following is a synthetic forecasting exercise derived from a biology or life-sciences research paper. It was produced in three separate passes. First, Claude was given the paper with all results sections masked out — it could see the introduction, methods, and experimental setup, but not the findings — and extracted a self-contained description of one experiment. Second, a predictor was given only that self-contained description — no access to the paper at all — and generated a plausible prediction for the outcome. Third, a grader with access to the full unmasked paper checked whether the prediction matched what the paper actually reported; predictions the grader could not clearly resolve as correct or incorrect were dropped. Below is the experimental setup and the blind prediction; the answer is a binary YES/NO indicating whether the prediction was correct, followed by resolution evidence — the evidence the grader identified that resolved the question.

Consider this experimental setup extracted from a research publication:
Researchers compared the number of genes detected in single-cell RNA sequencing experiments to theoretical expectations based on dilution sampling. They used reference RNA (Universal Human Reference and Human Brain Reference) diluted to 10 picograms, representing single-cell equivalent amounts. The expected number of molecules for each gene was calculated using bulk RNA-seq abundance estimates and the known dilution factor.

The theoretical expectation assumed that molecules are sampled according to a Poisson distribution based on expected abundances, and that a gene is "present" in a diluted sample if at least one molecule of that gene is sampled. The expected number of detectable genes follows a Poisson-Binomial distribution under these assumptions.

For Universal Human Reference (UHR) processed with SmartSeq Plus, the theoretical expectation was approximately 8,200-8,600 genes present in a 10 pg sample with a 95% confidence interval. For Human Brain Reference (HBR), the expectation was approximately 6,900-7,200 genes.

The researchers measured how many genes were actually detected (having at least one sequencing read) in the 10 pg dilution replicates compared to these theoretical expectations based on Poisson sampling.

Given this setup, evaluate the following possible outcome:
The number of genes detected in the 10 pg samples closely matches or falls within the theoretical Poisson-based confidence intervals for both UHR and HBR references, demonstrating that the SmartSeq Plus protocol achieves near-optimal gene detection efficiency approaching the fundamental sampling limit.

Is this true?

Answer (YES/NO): NO